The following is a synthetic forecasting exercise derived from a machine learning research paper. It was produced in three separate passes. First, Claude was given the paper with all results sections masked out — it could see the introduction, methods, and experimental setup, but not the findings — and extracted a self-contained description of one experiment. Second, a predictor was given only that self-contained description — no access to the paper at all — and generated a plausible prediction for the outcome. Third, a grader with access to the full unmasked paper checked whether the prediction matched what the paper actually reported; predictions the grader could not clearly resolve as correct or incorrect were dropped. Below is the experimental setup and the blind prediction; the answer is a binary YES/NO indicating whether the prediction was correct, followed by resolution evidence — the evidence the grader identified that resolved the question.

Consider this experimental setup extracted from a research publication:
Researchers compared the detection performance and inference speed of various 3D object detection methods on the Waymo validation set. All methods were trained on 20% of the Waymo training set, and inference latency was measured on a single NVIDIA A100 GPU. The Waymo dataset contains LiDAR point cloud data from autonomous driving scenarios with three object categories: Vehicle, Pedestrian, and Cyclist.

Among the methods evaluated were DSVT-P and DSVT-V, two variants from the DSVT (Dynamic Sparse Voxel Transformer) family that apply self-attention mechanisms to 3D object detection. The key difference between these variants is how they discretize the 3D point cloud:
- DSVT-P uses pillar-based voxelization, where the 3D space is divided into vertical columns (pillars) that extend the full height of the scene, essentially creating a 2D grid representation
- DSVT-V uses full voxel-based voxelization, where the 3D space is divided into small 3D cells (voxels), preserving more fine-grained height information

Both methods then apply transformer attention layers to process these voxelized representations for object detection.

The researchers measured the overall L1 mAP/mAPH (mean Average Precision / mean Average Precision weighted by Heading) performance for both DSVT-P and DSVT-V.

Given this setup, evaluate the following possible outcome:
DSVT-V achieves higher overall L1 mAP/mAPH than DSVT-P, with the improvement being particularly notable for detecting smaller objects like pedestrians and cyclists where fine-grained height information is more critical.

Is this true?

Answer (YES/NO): YES